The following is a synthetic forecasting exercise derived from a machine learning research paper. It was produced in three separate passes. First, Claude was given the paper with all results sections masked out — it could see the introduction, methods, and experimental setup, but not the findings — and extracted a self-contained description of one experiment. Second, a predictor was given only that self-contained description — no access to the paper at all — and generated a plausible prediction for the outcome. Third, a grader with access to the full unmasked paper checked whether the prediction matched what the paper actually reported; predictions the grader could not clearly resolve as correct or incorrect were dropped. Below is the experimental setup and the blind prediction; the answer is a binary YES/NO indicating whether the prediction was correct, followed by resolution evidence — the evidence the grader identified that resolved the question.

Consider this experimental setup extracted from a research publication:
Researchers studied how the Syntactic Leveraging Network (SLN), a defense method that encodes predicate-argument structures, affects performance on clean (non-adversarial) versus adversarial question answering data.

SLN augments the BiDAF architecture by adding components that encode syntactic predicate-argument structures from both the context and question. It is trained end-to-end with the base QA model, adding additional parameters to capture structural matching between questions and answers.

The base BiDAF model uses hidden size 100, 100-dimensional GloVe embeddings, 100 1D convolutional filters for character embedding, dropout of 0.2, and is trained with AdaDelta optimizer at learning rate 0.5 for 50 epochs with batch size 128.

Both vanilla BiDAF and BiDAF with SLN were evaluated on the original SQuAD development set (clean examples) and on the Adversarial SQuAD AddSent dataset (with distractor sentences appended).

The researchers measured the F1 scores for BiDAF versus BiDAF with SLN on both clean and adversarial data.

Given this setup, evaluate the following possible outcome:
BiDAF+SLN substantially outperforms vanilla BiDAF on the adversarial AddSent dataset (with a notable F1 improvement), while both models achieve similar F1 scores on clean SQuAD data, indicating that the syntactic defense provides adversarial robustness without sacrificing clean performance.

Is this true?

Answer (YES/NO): NO